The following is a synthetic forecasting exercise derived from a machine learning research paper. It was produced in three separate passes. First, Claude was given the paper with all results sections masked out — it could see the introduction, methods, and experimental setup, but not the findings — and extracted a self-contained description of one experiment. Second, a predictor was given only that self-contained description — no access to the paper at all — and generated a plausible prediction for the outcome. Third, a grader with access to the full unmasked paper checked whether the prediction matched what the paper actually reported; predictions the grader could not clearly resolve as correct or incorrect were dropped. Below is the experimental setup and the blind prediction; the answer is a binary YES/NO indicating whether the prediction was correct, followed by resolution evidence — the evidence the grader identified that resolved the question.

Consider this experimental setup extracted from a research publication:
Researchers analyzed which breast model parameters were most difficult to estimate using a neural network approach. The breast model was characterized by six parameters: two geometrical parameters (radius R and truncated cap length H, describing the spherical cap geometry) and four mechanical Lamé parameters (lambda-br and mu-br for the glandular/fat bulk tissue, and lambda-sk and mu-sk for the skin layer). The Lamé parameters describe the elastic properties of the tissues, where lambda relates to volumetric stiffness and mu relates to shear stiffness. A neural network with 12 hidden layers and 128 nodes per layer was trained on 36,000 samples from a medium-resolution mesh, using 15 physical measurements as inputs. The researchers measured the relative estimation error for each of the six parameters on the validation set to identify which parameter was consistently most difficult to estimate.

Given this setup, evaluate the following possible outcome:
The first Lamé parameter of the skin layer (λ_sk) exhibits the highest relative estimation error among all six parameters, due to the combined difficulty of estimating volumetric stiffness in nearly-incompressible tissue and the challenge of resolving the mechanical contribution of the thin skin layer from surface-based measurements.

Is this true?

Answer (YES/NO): NO